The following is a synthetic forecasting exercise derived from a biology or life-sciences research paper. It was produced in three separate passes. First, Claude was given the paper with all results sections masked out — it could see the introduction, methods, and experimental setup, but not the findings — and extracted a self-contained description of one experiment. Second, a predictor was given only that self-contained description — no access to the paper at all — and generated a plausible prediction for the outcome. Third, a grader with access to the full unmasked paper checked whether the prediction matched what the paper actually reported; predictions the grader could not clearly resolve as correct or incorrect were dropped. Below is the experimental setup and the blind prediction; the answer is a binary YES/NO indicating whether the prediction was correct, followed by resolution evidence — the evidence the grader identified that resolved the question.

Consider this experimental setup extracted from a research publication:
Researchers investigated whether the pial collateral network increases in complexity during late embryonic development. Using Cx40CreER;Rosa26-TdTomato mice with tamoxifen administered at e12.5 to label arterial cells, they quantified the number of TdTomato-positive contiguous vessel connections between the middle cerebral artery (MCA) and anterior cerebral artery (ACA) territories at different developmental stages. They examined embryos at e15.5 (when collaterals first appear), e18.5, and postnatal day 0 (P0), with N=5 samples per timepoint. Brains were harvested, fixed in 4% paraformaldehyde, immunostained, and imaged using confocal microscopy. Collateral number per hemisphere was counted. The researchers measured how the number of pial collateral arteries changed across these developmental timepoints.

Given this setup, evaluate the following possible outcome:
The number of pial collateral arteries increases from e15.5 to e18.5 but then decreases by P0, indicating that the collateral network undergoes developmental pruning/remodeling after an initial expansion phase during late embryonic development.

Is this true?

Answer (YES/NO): NO